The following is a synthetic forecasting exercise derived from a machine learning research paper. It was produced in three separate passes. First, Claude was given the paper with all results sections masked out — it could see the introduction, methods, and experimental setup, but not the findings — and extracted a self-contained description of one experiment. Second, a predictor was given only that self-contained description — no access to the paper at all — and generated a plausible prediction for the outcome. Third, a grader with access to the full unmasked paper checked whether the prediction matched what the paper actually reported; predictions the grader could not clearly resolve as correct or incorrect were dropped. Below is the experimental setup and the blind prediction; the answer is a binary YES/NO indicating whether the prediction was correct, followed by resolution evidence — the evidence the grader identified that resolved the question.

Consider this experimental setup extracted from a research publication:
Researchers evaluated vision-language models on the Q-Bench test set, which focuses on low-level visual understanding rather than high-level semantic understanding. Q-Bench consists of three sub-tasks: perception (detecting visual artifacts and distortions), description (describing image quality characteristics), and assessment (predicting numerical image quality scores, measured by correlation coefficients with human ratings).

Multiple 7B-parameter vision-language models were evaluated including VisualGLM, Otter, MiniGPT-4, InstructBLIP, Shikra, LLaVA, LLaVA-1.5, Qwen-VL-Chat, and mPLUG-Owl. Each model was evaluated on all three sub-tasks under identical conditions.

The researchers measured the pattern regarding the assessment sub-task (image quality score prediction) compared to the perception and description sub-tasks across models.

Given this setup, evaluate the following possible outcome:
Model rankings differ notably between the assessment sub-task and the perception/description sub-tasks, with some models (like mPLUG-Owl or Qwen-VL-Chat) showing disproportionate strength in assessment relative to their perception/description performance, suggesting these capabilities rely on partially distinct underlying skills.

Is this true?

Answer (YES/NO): NO